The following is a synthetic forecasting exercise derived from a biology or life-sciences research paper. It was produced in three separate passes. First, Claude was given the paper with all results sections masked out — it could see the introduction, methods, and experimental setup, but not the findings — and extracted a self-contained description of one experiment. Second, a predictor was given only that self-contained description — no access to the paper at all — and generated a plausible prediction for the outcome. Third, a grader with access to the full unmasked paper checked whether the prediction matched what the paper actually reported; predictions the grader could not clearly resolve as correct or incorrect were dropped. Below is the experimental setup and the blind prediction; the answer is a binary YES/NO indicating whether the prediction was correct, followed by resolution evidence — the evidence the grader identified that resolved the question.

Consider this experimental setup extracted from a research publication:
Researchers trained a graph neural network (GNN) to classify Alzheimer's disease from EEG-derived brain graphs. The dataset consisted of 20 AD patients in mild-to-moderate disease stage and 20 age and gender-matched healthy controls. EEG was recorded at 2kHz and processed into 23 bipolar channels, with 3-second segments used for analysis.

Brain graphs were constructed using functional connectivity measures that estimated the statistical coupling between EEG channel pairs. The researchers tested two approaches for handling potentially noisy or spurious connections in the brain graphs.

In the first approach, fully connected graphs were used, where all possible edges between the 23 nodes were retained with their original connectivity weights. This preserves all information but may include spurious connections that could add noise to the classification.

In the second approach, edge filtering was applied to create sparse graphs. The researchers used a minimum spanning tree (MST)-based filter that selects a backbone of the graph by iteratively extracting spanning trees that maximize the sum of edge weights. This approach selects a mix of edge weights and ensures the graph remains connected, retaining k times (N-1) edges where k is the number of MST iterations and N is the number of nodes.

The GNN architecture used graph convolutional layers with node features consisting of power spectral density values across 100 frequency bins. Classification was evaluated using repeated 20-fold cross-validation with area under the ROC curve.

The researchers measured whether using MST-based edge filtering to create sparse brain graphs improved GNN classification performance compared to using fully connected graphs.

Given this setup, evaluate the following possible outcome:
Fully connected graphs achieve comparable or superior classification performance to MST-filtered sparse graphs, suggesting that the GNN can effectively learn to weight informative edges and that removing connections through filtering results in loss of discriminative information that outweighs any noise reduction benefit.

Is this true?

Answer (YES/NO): YES